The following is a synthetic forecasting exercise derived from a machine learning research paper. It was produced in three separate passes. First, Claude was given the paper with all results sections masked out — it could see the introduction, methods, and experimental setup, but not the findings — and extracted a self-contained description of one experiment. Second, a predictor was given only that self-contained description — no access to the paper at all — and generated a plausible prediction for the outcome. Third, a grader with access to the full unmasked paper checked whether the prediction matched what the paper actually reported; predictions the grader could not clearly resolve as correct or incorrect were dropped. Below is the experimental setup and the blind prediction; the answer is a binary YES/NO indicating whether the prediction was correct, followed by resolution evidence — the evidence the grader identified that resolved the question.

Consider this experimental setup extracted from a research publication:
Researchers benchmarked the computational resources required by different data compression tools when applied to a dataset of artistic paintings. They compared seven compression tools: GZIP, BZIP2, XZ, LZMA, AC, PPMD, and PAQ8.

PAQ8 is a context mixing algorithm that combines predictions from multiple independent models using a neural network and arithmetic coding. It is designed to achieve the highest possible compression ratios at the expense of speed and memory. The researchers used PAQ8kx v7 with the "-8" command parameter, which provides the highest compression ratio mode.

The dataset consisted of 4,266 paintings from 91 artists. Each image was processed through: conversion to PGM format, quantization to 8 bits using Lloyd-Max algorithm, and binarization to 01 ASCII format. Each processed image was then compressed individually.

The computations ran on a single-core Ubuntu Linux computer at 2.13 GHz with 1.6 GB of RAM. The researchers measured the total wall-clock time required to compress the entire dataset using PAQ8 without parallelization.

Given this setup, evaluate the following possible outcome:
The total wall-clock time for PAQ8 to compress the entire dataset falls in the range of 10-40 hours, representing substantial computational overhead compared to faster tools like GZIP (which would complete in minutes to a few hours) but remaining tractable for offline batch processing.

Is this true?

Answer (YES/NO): NO